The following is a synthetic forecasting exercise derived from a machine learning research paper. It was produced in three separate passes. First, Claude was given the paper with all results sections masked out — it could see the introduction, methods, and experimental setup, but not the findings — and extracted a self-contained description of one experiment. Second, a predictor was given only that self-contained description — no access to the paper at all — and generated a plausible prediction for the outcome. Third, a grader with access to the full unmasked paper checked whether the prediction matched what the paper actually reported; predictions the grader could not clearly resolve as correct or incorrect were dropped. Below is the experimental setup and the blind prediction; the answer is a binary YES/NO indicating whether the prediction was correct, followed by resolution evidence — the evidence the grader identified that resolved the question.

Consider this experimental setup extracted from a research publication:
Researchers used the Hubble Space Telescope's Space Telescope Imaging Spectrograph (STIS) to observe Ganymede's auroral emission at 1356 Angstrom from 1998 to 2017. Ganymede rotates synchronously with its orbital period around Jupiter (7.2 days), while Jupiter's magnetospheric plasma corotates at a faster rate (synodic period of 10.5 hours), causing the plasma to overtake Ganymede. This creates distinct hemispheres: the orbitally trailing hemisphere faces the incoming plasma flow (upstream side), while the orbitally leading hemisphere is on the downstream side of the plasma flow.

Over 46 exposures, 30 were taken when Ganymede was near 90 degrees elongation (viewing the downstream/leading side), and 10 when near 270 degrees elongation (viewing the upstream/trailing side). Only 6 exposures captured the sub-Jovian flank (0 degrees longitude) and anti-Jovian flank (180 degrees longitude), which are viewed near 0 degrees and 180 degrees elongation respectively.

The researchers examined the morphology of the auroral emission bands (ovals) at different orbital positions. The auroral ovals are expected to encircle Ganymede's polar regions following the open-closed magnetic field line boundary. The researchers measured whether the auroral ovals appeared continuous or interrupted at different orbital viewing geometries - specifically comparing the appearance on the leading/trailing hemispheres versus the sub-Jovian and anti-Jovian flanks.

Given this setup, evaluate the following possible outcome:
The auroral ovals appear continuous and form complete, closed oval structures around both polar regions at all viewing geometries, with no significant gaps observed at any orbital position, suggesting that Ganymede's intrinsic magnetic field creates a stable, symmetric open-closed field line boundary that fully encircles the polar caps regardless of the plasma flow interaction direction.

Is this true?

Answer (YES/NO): NO